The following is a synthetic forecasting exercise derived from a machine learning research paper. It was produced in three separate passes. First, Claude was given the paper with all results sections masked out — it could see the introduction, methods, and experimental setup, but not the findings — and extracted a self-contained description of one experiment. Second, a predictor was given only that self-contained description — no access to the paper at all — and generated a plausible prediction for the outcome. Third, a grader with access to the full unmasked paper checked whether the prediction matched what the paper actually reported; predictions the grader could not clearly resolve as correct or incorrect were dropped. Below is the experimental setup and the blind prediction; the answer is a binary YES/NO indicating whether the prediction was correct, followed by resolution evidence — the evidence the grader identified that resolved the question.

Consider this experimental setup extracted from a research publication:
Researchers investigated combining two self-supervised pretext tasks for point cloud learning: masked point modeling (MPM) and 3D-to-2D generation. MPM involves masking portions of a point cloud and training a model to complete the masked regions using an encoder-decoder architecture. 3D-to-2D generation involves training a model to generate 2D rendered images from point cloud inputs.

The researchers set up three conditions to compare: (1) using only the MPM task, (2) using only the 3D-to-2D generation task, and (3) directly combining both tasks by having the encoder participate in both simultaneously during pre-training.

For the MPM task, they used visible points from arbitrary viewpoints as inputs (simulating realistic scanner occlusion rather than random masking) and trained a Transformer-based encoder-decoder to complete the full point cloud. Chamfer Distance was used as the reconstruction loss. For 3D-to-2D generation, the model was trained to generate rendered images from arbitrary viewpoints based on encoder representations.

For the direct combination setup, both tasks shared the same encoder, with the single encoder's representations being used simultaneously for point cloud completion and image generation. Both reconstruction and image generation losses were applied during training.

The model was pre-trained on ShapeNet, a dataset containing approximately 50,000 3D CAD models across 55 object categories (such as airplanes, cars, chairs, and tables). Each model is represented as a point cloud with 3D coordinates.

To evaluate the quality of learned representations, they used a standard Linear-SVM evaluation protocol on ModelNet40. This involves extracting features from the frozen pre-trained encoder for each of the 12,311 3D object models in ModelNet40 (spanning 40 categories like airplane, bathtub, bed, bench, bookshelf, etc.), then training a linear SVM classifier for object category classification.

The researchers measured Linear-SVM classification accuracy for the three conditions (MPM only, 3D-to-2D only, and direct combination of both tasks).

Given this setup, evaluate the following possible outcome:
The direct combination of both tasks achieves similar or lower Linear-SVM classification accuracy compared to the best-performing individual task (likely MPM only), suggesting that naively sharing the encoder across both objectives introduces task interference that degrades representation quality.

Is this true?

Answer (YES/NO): YES